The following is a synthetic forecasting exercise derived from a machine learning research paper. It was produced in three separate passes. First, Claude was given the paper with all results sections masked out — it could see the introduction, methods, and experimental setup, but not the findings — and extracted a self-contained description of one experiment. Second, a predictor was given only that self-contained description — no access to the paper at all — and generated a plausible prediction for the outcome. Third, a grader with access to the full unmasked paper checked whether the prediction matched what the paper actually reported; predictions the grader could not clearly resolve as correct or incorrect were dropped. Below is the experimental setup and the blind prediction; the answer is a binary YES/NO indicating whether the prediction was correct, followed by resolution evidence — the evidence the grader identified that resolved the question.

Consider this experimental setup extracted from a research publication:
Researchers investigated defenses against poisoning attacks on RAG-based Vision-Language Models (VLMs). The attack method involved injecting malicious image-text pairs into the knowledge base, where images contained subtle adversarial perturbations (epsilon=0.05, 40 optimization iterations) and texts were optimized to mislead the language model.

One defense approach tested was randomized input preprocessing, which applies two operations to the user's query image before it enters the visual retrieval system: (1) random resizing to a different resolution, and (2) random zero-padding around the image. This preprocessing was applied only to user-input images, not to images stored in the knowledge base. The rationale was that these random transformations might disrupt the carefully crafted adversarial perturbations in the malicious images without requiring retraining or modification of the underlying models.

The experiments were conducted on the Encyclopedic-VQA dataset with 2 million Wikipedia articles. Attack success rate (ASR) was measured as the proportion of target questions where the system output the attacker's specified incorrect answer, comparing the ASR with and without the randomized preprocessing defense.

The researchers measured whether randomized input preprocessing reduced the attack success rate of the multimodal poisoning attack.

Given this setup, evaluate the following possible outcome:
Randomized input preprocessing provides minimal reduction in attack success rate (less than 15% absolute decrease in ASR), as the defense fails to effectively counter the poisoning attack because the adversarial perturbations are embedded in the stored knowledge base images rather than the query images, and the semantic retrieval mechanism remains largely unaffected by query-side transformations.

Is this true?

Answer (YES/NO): NO